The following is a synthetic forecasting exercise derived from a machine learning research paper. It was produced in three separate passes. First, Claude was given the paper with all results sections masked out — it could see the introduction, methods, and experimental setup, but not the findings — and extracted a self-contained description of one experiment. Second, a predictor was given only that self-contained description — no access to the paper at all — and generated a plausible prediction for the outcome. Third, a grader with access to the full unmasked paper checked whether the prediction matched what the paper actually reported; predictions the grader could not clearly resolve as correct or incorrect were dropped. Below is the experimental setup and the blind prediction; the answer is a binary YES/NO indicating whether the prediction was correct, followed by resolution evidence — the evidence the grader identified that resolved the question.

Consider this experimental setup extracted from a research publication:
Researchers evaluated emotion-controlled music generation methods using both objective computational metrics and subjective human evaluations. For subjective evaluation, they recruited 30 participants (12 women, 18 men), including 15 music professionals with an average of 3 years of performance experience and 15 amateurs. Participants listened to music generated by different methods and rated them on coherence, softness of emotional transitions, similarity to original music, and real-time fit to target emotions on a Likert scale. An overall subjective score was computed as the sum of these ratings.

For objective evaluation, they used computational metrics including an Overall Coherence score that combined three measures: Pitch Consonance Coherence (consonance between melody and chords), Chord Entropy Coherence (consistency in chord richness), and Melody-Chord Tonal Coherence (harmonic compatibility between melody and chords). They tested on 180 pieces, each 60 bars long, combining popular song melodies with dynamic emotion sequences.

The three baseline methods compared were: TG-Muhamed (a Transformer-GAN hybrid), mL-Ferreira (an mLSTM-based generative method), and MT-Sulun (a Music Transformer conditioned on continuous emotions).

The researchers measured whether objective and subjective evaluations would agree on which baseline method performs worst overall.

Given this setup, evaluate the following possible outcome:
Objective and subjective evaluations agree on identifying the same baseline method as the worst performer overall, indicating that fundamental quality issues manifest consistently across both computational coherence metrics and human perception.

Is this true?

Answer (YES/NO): NO